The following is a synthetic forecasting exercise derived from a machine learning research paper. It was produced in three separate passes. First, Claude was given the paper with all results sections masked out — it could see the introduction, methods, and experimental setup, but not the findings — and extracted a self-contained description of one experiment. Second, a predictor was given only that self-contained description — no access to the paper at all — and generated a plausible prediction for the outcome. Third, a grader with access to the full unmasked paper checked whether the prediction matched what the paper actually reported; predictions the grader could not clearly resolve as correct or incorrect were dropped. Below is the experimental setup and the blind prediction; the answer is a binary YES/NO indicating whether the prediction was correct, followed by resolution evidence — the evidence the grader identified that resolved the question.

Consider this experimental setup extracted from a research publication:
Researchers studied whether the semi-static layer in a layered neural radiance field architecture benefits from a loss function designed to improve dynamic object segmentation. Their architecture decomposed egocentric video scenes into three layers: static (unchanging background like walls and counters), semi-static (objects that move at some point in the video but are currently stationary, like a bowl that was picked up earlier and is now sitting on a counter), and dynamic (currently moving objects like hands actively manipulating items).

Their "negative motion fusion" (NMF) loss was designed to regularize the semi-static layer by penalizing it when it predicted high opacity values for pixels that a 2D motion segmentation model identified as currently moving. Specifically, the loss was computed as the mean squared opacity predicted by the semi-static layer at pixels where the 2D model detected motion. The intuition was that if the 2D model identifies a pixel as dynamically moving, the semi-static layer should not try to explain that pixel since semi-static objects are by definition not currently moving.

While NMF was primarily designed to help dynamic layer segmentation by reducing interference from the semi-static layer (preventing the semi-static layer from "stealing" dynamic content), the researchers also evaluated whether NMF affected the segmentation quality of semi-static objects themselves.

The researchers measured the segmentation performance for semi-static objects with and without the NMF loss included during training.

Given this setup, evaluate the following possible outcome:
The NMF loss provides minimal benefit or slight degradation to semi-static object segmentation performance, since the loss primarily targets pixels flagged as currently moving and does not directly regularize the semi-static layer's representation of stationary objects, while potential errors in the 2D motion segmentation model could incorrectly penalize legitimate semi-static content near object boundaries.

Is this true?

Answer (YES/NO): NO